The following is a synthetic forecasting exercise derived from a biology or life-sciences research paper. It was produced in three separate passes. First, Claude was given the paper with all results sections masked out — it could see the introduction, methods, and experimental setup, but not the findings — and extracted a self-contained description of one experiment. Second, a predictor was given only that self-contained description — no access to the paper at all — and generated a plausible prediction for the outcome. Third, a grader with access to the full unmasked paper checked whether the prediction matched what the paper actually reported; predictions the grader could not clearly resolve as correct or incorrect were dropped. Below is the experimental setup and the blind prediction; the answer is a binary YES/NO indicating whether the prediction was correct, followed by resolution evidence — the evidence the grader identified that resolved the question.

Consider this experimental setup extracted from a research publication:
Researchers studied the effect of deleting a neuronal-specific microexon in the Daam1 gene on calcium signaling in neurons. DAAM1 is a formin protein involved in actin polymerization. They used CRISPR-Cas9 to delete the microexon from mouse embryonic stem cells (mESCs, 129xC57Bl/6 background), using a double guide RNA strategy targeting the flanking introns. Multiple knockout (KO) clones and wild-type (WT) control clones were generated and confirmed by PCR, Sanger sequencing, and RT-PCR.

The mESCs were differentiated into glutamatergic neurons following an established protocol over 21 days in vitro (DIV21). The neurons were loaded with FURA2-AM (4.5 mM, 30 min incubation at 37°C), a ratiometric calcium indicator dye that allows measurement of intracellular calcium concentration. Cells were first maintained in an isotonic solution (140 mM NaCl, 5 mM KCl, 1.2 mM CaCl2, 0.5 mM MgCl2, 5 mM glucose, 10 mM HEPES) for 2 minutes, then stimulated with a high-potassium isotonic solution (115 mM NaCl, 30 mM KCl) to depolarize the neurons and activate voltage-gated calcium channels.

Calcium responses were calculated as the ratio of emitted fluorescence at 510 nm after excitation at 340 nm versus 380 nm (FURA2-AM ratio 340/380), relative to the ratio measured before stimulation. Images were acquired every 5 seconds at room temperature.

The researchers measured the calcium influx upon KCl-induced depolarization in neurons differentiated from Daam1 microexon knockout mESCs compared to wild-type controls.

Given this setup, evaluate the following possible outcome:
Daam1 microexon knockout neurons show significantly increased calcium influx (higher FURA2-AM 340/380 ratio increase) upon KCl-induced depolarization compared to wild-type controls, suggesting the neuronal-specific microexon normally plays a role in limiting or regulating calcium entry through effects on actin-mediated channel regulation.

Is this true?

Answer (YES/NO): YES